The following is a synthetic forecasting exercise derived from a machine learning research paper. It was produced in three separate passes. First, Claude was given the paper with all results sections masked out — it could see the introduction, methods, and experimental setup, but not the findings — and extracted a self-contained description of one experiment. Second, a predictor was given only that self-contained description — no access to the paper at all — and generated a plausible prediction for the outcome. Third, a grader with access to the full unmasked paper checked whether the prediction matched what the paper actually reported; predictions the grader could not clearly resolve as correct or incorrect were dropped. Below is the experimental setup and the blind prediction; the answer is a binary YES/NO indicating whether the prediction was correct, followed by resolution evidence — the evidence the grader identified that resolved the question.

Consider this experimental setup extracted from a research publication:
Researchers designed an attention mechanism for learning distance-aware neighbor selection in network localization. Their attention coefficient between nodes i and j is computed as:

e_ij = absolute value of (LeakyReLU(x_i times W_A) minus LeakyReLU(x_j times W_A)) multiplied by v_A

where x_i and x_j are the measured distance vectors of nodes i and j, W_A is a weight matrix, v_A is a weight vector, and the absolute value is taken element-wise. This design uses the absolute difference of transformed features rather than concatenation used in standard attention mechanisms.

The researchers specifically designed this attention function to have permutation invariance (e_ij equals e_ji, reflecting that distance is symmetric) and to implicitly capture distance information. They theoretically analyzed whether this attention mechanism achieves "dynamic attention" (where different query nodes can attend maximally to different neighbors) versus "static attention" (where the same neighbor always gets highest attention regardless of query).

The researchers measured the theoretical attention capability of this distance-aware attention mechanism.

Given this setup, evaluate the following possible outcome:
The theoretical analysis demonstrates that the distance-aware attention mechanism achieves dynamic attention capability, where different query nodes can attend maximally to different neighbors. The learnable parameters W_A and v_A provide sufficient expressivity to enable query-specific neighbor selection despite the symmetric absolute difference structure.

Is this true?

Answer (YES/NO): YES